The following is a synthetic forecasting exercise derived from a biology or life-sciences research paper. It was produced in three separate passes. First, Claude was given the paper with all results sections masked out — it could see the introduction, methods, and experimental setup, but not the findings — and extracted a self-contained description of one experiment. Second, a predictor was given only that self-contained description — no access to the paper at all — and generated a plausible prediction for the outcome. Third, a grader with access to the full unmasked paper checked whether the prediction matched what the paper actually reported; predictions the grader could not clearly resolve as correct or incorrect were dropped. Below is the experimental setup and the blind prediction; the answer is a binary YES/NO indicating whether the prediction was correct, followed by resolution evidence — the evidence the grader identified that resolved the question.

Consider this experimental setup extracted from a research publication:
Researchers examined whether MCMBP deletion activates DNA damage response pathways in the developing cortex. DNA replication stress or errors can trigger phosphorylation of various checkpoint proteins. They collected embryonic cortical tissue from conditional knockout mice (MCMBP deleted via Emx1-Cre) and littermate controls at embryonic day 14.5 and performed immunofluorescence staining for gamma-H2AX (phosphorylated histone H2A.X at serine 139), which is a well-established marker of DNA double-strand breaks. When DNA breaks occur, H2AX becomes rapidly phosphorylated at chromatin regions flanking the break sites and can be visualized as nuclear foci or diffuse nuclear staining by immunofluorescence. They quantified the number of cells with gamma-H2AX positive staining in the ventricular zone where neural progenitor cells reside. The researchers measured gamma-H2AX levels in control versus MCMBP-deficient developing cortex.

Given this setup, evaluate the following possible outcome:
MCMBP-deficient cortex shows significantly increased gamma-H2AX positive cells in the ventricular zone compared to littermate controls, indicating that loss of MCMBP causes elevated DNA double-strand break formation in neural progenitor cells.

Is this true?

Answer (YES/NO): YES